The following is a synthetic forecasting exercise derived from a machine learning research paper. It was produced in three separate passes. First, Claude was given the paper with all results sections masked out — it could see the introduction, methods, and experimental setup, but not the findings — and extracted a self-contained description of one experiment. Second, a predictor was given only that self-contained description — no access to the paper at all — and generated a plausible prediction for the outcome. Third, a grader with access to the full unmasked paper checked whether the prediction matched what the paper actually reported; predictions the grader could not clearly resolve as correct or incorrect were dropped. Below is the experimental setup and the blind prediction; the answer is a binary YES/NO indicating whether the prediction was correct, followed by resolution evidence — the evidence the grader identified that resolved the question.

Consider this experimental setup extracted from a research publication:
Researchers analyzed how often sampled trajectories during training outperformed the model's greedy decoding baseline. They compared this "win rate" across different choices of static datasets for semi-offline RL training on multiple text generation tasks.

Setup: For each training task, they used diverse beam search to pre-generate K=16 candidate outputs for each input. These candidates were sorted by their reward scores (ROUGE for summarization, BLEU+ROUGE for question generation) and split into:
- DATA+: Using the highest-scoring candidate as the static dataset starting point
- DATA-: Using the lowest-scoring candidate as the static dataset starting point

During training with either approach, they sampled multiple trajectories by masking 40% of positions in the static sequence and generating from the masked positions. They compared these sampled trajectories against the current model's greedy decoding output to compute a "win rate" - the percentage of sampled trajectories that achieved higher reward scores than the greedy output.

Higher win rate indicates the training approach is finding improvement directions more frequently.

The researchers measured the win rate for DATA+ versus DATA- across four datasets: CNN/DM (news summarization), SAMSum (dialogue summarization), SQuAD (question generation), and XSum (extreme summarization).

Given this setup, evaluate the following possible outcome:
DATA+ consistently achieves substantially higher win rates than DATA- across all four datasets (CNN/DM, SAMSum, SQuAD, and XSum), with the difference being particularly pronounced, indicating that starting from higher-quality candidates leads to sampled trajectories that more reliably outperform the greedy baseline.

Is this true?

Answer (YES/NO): NO